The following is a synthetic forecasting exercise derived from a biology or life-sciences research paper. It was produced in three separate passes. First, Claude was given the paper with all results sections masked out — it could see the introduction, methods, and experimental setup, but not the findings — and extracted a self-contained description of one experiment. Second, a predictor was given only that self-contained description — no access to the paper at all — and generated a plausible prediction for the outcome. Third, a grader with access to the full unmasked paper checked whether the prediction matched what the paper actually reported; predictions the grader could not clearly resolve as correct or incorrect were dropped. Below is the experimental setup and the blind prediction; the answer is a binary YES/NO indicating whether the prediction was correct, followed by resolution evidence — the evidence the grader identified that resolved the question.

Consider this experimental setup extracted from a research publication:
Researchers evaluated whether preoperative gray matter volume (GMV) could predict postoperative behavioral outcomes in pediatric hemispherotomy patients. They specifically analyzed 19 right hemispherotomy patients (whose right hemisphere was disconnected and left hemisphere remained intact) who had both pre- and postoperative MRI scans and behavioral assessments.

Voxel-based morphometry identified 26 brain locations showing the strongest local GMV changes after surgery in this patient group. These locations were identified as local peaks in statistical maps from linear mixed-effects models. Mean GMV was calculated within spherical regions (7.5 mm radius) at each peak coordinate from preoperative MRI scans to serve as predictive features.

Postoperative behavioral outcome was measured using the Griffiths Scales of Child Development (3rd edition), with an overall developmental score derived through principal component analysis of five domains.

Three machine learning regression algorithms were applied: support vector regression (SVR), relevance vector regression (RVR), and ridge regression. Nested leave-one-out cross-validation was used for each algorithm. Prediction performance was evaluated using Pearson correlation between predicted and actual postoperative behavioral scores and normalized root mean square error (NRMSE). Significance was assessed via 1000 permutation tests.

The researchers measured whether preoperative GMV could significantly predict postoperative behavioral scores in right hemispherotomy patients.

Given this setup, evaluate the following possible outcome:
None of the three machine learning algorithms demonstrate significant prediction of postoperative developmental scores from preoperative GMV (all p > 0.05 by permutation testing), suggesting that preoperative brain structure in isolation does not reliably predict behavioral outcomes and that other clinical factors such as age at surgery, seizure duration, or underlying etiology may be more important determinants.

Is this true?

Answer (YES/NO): YES